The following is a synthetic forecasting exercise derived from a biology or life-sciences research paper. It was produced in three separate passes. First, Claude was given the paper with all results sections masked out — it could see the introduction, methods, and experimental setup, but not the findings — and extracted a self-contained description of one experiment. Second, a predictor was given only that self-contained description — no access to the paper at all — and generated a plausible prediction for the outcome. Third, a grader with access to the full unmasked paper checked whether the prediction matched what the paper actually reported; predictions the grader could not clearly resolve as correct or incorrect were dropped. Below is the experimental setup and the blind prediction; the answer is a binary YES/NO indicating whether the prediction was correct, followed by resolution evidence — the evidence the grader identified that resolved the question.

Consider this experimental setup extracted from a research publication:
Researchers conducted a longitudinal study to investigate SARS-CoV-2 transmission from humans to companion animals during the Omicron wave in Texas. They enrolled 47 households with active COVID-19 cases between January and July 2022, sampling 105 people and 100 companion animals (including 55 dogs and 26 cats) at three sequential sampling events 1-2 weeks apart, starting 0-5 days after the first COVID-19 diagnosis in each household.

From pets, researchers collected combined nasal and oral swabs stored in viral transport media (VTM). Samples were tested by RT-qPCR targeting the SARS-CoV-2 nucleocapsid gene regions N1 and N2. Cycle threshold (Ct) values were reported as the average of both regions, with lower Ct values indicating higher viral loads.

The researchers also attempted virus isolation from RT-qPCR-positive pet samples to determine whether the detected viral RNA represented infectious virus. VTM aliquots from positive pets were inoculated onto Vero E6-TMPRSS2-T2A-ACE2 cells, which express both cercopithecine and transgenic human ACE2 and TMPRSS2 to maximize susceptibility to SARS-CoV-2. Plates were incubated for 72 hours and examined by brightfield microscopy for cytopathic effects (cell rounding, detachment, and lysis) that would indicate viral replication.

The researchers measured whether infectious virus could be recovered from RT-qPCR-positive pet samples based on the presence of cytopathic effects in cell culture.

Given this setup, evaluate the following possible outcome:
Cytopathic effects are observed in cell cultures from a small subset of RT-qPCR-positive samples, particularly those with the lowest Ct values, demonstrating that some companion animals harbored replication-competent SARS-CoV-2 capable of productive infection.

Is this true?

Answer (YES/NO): NO